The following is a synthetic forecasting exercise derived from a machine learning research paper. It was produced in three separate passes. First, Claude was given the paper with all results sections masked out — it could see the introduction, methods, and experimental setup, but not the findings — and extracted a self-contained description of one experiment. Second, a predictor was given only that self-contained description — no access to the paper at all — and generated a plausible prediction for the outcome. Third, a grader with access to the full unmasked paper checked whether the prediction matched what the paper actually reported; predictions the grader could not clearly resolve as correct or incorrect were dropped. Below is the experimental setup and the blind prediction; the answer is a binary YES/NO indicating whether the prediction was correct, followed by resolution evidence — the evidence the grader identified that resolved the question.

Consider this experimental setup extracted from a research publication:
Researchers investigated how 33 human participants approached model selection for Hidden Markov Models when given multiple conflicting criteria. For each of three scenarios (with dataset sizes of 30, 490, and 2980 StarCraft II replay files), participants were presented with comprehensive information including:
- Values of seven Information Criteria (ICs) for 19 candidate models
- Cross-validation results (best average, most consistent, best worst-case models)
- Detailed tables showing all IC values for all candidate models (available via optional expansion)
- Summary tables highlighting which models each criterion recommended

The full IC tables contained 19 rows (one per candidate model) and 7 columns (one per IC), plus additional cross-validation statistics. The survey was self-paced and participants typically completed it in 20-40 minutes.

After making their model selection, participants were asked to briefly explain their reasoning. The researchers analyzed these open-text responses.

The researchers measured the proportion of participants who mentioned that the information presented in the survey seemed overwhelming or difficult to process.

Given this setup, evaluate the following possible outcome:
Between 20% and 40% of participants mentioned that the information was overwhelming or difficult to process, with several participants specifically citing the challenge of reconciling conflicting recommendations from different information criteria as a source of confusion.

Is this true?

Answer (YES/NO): NO